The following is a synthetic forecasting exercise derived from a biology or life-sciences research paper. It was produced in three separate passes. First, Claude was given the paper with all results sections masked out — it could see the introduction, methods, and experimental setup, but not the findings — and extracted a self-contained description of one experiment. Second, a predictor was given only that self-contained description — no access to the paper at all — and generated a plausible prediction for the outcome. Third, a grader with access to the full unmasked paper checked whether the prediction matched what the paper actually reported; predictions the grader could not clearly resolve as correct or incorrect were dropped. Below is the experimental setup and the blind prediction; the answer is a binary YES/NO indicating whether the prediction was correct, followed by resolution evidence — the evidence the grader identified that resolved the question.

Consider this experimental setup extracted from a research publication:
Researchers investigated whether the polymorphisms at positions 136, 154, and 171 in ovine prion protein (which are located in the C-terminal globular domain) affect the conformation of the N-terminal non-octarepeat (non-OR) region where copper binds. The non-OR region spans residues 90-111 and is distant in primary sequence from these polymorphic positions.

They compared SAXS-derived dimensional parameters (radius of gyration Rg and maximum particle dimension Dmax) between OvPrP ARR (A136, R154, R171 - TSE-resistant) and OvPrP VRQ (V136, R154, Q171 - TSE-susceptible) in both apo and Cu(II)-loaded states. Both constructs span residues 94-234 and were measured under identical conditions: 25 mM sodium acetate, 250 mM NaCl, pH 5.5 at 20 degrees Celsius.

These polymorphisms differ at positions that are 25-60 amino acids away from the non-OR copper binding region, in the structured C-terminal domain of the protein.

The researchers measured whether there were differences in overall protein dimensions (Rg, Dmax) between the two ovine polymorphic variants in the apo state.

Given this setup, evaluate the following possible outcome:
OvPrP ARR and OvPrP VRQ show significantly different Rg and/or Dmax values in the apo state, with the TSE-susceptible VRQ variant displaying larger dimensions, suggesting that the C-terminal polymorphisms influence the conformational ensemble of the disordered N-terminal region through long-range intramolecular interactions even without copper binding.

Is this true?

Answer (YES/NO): NO